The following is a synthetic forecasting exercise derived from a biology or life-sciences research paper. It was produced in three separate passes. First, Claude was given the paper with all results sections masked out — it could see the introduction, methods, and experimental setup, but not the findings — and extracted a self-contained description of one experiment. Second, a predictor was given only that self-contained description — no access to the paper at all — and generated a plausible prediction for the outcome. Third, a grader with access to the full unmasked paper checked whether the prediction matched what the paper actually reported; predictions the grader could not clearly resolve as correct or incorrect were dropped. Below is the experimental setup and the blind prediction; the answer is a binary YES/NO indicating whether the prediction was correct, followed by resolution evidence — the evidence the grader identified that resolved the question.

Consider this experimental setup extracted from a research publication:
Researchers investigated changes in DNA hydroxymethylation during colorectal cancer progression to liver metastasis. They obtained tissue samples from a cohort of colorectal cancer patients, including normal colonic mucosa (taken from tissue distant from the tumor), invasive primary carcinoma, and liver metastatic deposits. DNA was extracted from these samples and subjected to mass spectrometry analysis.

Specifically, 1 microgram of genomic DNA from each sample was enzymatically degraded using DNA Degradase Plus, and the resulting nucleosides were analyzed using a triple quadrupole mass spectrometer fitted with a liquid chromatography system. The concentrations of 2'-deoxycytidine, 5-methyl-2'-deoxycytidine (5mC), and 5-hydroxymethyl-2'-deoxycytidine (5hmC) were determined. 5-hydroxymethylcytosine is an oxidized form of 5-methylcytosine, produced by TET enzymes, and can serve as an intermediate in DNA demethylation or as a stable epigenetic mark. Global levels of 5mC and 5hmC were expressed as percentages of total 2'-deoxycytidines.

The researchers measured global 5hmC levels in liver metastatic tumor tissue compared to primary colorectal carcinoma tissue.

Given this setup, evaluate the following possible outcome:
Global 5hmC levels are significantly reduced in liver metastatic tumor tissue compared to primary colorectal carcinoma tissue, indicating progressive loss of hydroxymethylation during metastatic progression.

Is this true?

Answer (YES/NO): NO